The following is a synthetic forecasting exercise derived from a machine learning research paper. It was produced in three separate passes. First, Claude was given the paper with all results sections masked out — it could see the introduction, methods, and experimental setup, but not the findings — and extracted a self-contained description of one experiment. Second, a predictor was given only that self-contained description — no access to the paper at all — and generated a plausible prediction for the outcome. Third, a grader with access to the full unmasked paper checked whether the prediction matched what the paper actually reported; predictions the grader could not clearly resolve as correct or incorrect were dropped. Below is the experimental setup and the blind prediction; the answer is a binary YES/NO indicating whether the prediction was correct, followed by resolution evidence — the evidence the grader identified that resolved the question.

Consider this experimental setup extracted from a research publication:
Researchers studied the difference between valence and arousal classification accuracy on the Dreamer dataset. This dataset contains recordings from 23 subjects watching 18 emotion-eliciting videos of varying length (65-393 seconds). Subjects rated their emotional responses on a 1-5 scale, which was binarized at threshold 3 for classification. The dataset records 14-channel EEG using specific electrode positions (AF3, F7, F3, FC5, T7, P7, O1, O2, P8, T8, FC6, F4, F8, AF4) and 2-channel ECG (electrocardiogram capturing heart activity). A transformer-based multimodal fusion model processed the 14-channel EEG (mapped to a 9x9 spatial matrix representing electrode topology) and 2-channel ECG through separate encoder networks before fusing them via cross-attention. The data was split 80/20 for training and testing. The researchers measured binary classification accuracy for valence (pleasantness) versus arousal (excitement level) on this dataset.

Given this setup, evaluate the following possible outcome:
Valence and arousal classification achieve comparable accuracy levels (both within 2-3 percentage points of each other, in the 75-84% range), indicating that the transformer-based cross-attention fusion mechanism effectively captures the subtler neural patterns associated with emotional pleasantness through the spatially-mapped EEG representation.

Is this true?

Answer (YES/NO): NO